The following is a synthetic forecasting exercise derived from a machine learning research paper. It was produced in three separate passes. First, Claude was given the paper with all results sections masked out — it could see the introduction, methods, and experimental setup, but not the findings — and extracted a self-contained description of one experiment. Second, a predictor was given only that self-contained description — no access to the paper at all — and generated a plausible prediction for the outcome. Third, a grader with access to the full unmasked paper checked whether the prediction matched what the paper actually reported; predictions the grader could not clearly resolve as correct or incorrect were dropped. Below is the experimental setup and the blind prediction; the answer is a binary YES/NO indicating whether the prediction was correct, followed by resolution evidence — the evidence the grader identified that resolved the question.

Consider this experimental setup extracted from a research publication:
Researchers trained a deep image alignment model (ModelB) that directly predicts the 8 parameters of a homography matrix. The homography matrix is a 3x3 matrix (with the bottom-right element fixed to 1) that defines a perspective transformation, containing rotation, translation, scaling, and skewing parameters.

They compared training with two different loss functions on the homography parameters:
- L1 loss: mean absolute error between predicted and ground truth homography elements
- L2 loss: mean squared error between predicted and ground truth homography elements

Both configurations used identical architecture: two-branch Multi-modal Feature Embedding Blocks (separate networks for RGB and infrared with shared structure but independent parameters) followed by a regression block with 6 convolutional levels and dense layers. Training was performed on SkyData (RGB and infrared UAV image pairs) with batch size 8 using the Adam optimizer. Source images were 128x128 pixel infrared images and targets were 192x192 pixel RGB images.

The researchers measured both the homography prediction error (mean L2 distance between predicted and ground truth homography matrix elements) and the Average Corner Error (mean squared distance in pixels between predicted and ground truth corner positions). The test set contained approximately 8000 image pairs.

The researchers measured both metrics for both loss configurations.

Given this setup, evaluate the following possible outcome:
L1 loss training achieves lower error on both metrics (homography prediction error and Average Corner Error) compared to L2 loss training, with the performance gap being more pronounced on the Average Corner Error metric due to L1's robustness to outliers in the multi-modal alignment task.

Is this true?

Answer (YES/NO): NO